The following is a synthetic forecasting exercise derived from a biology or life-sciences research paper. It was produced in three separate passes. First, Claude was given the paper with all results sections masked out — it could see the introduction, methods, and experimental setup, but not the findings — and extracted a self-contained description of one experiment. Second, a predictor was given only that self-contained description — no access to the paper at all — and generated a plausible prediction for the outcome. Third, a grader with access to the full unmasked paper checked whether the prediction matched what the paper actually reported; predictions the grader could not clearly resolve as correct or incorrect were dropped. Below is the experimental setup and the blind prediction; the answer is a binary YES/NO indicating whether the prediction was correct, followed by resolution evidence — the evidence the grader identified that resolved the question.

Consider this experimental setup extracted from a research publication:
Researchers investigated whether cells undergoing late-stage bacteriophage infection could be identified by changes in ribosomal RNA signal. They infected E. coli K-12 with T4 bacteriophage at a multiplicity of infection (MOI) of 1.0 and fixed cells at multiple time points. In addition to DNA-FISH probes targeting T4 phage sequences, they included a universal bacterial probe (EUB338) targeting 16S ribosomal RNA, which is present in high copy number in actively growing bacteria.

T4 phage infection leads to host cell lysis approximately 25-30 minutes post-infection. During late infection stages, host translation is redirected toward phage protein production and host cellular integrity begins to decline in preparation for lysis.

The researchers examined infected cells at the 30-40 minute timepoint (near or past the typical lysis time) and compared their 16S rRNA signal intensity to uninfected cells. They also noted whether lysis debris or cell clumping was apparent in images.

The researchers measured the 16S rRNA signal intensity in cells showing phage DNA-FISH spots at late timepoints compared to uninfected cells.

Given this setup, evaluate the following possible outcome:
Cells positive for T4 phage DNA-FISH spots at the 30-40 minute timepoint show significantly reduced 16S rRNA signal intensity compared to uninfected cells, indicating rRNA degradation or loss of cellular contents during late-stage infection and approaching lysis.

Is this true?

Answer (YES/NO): YES